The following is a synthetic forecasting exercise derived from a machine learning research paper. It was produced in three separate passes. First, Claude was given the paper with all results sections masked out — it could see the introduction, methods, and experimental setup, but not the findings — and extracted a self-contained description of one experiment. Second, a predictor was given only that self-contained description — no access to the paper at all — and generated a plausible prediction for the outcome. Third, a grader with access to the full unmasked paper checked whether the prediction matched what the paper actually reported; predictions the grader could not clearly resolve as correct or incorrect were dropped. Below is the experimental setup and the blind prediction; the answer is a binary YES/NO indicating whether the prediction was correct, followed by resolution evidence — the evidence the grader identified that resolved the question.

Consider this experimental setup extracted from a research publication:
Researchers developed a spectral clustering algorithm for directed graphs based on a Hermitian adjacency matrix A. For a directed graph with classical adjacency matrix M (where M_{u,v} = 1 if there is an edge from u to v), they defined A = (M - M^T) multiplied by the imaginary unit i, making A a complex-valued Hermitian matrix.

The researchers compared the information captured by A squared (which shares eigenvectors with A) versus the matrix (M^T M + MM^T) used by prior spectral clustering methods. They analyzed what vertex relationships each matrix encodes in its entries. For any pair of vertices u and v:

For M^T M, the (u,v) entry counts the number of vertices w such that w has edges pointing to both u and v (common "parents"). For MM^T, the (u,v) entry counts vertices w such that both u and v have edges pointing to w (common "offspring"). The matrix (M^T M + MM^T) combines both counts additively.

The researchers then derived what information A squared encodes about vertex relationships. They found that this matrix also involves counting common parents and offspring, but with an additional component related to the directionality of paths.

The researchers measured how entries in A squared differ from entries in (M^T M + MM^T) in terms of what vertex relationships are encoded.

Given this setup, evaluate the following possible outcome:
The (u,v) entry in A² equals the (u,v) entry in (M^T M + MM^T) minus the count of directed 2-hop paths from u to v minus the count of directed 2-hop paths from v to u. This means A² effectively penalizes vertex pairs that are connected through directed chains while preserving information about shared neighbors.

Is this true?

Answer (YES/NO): NO